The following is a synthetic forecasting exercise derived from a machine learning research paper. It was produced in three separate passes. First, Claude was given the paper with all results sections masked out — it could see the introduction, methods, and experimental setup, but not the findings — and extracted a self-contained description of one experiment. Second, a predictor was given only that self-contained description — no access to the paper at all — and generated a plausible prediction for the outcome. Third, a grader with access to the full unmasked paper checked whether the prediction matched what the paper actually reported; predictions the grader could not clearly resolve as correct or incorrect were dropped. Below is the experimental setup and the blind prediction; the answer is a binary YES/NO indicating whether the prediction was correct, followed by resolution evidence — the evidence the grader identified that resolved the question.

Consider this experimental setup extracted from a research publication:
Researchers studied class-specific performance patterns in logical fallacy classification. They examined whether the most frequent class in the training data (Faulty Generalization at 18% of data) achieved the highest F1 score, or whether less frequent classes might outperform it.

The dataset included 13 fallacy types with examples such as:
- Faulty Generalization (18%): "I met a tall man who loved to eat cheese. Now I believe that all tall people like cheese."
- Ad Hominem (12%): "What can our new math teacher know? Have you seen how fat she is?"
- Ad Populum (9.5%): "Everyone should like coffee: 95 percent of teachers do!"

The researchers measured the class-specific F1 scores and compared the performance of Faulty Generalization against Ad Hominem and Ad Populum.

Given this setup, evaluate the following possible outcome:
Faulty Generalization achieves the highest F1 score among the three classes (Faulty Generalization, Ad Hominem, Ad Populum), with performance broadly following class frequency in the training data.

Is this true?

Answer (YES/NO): NO